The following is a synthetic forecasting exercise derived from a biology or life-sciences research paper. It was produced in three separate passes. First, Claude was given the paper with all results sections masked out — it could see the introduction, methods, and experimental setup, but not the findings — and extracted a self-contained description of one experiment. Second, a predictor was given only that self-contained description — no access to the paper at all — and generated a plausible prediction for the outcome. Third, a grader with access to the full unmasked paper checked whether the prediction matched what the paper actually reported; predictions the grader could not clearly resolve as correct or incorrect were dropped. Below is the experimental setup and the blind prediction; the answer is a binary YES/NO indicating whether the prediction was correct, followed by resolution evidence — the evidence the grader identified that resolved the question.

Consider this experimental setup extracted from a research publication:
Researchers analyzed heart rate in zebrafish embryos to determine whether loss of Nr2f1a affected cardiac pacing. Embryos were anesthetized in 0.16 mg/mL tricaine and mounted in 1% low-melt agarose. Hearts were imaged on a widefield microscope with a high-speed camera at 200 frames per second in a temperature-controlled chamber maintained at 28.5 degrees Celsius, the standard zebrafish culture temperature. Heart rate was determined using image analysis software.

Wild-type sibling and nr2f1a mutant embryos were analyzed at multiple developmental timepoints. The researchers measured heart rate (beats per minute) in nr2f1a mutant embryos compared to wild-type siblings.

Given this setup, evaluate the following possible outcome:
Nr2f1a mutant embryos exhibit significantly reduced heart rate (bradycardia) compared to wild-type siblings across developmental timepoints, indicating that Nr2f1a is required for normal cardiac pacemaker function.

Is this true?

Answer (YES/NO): NO